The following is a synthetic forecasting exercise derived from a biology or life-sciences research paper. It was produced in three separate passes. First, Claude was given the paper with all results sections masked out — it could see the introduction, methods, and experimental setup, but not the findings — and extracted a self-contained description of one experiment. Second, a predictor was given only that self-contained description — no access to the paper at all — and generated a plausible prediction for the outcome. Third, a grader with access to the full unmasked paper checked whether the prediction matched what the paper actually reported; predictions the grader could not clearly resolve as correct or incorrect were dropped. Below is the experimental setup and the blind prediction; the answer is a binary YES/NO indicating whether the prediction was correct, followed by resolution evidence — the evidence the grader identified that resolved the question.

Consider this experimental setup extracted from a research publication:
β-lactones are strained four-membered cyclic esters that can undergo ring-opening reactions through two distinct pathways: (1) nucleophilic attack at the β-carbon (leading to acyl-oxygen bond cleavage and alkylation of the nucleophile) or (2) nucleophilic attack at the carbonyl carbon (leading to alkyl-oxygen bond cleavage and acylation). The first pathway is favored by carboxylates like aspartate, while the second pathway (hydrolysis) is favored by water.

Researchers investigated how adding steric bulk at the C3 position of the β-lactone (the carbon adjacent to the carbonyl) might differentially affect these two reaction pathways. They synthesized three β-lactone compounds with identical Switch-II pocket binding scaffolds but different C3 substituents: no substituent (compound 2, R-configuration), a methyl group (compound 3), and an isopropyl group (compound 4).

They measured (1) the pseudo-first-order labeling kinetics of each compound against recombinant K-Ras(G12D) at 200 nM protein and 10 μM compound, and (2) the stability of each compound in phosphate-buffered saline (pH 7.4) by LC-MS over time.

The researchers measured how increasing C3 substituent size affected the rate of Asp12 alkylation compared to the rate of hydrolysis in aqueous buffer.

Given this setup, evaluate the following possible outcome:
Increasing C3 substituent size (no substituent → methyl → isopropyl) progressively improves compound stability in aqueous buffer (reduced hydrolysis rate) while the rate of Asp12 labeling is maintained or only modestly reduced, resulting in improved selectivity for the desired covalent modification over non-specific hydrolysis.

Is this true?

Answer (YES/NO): YES